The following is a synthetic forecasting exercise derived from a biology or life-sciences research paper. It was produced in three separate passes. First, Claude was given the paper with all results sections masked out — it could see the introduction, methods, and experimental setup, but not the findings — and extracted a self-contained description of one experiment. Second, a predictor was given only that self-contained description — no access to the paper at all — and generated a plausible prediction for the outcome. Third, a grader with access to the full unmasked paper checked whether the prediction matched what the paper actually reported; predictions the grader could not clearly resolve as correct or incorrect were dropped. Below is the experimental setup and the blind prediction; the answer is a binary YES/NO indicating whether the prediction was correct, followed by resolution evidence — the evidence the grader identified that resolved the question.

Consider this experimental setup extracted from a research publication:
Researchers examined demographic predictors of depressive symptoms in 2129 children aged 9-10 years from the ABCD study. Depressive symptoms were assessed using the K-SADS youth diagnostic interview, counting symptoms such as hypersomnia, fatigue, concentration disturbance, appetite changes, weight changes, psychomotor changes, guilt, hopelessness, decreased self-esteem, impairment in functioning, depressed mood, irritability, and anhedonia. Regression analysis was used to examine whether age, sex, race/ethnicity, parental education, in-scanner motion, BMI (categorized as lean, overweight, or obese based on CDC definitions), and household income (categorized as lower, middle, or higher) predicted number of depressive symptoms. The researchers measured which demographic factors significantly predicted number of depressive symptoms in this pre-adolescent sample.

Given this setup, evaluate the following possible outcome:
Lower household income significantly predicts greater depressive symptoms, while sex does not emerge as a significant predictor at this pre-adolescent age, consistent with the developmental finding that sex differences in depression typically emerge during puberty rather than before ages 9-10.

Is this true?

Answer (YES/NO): YES